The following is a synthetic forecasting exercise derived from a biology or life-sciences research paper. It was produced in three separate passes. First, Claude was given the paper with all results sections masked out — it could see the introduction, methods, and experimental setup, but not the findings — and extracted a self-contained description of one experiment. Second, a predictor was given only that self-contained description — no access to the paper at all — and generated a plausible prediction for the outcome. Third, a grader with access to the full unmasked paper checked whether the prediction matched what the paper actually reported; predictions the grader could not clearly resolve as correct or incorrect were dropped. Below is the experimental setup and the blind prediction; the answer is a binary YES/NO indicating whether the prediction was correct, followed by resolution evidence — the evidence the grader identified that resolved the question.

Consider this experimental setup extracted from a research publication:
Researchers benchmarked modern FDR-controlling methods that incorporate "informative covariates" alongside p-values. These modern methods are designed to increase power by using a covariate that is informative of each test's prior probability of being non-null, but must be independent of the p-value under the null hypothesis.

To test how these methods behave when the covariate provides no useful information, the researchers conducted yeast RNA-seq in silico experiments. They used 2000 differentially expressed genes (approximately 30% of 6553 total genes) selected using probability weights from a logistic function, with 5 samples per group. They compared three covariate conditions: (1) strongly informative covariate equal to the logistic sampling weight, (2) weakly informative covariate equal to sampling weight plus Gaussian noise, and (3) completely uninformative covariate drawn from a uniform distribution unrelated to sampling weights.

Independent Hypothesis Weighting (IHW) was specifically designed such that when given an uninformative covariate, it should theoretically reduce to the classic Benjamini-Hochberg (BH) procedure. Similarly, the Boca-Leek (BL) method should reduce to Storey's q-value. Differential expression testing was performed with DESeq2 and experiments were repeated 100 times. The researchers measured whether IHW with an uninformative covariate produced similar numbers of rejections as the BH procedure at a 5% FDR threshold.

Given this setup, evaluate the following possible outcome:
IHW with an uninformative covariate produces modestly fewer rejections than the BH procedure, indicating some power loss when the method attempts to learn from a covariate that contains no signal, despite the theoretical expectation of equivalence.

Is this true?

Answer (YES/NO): NO